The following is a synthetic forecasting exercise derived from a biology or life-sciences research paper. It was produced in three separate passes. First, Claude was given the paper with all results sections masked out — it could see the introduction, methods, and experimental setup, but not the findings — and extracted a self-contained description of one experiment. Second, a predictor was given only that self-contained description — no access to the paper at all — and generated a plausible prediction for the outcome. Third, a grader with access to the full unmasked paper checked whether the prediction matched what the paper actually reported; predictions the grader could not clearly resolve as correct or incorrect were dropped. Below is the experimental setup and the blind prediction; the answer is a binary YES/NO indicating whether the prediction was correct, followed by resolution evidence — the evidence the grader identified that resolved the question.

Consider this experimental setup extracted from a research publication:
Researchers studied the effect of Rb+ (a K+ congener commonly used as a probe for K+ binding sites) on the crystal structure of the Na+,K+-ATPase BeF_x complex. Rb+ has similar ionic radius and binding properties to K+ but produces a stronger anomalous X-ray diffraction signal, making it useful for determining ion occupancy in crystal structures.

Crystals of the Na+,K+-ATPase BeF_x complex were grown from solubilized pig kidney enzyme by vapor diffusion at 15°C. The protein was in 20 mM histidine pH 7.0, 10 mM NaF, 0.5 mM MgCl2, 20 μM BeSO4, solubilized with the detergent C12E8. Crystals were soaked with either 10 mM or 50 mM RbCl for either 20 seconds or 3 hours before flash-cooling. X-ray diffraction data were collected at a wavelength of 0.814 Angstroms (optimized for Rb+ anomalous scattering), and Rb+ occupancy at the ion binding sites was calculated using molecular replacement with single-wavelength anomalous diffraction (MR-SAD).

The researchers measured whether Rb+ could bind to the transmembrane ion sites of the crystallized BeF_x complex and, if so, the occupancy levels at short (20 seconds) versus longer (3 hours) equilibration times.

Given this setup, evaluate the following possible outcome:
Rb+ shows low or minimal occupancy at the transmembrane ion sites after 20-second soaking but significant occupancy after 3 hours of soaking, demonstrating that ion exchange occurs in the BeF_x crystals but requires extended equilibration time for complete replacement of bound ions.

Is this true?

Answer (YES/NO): NO